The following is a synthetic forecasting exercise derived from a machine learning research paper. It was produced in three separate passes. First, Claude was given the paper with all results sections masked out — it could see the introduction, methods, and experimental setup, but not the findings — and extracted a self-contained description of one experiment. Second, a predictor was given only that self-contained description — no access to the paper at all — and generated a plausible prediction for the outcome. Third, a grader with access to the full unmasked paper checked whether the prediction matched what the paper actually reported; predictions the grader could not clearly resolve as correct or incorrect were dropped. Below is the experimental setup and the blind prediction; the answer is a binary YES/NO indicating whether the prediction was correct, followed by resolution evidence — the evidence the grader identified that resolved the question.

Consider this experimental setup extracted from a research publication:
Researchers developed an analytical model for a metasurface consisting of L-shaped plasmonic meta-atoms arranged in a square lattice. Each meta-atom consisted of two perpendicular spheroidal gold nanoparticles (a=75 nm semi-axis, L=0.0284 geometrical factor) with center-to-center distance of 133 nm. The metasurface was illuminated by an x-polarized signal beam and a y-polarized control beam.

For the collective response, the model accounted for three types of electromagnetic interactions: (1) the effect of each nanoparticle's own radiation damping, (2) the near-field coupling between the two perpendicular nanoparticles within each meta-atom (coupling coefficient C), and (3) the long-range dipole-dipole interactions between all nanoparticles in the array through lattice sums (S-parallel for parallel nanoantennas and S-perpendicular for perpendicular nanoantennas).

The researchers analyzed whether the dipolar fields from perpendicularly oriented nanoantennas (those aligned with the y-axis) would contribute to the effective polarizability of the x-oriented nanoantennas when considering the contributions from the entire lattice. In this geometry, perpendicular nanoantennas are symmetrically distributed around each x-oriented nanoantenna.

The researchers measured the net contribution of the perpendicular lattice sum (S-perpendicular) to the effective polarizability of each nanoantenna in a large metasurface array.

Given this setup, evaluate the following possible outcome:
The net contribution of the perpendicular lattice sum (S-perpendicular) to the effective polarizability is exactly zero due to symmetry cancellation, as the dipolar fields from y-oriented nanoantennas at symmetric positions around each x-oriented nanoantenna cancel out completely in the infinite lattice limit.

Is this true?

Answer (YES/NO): YES